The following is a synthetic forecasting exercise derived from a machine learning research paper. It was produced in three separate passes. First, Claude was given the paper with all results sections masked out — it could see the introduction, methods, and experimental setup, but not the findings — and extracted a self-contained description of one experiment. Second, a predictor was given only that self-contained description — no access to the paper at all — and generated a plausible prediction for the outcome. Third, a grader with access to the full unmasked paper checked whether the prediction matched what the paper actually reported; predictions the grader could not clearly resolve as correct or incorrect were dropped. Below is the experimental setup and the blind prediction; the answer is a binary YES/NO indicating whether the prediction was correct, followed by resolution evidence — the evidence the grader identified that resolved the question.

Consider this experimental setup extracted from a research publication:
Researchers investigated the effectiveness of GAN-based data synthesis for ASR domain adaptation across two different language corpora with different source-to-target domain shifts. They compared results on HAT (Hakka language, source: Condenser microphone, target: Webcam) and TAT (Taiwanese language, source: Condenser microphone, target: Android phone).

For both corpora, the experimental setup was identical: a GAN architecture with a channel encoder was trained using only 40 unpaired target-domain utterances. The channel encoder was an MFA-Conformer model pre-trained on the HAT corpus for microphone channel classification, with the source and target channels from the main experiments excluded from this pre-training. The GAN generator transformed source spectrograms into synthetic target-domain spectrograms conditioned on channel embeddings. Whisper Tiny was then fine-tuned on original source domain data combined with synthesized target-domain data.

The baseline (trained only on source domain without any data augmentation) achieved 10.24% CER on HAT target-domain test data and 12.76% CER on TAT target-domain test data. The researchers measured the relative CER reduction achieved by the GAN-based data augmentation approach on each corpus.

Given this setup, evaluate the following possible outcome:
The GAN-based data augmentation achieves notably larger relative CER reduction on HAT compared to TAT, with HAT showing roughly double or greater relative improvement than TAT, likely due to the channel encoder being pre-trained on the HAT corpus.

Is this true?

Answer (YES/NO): YES